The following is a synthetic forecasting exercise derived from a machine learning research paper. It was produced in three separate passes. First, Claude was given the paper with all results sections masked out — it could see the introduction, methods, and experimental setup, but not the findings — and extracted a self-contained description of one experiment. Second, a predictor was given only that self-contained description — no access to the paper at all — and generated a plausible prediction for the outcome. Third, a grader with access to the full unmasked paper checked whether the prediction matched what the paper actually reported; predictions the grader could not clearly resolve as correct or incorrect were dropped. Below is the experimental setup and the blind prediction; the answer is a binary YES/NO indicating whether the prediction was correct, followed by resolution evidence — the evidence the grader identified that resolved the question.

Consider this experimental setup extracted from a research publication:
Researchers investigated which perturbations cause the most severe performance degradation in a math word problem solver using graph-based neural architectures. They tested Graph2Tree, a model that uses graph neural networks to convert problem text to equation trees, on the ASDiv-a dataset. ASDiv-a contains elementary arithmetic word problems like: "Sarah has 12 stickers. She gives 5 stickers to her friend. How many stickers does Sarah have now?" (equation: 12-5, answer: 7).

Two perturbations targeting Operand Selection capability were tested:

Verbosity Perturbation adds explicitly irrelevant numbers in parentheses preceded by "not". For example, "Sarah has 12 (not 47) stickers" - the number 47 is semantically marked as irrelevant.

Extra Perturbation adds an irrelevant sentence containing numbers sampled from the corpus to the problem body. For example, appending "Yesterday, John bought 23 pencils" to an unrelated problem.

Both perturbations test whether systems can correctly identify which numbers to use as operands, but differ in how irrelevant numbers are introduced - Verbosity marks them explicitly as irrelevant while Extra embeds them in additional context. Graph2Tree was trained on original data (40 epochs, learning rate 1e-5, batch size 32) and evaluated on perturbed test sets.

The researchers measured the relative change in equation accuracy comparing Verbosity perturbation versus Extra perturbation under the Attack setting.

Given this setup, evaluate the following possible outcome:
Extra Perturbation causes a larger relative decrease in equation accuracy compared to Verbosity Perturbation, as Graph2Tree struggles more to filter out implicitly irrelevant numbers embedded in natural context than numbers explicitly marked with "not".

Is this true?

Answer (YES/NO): YES